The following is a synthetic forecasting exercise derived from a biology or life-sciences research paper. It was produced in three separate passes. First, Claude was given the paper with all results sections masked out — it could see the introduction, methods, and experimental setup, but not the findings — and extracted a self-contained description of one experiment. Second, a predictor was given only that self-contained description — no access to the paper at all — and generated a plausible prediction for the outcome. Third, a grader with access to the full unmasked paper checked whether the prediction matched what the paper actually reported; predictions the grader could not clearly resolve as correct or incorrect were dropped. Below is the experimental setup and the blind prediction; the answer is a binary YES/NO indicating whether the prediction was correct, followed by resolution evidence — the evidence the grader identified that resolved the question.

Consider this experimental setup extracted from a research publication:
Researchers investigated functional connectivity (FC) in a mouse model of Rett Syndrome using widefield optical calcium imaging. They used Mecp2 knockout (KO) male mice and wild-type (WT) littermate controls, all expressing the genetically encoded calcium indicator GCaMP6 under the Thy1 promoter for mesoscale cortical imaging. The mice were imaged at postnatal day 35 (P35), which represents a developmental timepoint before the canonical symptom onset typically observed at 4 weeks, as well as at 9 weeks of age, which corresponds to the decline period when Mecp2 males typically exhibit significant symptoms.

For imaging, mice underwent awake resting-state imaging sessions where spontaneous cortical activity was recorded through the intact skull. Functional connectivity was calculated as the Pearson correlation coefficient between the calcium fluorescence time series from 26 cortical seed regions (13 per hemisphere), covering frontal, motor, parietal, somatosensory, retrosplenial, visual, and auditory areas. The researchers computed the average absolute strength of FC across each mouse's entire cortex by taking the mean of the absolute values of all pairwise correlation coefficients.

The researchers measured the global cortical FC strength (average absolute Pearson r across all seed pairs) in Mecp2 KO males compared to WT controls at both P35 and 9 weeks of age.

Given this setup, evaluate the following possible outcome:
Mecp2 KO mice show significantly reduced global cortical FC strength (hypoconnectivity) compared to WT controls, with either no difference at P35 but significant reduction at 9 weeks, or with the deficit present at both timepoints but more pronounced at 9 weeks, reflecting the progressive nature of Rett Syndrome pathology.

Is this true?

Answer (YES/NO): NO